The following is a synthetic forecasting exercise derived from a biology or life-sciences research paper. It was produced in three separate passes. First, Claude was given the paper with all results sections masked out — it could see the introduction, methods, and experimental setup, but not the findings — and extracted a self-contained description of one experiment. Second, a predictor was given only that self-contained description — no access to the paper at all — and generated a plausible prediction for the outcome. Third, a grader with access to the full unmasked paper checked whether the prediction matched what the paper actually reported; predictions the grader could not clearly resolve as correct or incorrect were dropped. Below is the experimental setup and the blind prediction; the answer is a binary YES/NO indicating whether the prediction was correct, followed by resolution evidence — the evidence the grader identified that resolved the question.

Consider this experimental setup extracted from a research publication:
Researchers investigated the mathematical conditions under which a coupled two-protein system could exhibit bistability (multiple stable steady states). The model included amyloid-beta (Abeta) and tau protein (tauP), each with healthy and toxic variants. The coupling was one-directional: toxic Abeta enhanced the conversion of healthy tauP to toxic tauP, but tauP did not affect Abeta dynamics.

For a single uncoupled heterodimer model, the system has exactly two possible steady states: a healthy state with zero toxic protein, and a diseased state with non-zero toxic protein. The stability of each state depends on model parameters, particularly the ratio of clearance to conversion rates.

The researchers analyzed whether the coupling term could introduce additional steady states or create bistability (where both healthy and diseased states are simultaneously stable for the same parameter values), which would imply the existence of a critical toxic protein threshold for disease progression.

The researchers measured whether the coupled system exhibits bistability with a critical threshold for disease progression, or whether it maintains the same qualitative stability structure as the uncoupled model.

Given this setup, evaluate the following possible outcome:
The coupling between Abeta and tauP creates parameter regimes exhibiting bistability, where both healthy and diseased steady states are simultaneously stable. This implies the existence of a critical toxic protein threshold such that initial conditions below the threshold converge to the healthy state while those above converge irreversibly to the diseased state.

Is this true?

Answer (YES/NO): NO